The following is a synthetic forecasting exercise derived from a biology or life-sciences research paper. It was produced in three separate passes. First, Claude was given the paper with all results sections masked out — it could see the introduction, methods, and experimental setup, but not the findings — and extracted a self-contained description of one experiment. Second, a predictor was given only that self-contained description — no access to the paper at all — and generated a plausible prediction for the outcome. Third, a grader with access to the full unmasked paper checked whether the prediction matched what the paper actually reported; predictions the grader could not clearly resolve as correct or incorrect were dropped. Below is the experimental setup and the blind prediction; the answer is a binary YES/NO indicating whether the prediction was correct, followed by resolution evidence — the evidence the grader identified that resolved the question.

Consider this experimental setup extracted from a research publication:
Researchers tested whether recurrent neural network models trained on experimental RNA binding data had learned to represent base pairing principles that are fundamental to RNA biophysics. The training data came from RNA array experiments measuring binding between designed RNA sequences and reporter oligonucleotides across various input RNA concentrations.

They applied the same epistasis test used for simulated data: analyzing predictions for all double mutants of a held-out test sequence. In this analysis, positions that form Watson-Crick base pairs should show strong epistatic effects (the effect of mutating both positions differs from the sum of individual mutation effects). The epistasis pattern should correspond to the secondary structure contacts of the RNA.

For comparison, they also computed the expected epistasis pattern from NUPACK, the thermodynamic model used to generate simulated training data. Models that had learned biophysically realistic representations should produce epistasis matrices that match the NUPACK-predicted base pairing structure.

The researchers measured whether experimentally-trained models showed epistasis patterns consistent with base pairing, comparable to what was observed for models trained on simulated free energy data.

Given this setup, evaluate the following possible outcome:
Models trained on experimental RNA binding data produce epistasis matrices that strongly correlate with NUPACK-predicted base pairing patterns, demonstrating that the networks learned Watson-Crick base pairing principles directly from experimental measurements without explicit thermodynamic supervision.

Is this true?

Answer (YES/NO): NO